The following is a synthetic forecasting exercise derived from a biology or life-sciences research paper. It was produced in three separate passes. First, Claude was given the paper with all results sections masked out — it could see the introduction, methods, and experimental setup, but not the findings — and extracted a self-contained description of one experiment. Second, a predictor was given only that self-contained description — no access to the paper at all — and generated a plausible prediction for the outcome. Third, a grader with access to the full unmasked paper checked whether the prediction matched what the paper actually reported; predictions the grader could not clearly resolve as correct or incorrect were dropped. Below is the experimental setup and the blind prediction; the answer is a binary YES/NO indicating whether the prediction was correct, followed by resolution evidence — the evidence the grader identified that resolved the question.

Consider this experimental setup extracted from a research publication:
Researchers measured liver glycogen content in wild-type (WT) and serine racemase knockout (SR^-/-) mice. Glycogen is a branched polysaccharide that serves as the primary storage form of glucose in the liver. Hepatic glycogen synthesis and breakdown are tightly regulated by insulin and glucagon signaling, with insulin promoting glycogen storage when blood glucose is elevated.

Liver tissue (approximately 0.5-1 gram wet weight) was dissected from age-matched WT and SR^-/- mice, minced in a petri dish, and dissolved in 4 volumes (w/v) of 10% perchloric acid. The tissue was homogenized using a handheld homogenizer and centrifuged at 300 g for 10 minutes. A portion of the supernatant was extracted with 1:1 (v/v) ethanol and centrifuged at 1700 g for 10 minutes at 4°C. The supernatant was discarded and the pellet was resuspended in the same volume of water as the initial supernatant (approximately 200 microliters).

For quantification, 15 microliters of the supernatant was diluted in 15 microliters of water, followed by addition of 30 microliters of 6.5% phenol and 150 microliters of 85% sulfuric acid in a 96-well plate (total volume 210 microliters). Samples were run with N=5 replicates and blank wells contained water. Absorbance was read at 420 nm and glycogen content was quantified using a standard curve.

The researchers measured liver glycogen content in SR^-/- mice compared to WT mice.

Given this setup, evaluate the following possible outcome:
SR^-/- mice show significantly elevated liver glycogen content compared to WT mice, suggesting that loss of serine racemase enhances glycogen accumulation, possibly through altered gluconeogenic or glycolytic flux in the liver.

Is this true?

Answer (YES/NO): YES